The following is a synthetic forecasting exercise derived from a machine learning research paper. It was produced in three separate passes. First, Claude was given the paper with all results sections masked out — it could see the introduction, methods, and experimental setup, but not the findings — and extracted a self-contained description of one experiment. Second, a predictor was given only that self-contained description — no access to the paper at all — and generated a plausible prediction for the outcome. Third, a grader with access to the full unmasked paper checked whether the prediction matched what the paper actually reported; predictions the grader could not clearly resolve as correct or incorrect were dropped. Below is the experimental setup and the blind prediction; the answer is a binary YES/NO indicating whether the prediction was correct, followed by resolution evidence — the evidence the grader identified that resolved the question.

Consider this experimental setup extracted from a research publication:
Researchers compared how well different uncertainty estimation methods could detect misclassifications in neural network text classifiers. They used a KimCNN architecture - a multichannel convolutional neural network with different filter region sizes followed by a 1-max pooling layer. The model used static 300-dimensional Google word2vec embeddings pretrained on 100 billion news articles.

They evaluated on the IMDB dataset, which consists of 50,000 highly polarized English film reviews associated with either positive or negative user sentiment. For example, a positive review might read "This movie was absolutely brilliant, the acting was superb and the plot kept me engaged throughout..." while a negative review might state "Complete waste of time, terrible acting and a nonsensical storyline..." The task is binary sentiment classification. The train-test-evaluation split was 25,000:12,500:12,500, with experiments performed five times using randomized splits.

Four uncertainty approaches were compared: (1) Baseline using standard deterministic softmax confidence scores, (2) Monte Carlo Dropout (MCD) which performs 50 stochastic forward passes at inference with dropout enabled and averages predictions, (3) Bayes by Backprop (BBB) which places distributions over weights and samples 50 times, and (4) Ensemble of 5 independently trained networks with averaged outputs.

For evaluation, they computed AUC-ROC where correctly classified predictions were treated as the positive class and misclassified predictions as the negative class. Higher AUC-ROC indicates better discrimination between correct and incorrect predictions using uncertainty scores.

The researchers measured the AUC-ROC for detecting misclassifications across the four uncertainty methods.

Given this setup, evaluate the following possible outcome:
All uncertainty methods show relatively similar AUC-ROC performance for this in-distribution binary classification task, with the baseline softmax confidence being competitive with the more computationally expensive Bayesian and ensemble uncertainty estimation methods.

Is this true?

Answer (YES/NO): NO